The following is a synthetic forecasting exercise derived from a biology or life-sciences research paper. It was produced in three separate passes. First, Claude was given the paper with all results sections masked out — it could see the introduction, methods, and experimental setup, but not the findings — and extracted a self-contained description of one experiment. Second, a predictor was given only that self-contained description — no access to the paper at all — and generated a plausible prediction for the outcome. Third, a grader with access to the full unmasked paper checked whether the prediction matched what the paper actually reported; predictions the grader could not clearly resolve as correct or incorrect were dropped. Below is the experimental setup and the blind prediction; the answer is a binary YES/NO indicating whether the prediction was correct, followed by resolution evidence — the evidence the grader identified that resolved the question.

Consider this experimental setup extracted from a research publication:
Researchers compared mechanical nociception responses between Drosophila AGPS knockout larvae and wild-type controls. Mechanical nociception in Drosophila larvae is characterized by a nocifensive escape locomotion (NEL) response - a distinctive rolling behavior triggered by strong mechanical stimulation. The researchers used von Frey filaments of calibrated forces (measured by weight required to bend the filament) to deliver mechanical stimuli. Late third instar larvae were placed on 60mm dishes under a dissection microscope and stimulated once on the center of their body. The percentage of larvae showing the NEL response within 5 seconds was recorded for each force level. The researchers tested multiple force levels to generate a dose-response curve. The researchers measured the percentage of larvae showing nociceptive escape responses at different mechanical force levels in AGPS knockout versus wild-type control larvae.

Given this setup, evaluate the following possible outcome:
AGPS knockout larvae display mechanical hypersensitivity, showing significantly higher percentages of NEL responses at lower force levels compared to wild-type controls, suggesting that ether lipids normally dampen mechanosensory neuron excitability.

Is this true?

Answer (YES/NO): NO